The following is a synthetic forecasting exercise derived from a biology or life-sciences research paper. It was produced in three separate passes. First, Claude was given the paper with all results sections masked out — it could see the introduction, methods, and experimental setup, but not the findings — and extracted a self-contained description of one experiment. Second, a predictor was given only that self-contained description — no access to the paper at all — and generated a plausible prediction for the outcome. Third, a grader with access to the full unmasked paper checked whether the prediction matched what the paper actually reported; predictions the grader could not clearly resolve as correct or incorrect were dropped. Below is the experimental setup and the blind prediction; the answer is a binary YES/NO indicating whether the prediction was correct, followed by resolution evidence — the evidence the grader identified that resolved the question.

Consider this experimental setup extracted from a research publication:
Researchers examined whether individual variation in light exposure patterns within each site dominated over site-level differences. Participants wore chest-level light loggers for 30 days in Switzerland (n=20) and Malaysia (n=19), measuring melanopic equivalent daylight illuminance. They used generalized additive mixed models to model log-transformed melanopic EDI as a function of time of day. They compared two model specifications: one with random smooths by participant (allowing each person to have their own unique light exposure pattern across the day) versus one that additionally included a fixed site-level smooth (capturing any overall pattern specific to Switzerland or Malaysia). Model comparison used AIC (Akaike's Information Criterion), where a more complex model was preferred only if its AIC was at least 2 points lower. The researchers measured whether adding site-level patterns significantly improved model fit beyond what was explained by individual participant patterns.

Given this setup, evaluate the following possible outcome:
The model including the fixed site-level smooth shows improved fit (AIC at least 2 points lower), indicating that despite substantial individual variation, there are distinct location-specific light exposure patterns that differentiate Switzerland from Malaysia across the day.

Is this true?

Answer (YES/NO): NO